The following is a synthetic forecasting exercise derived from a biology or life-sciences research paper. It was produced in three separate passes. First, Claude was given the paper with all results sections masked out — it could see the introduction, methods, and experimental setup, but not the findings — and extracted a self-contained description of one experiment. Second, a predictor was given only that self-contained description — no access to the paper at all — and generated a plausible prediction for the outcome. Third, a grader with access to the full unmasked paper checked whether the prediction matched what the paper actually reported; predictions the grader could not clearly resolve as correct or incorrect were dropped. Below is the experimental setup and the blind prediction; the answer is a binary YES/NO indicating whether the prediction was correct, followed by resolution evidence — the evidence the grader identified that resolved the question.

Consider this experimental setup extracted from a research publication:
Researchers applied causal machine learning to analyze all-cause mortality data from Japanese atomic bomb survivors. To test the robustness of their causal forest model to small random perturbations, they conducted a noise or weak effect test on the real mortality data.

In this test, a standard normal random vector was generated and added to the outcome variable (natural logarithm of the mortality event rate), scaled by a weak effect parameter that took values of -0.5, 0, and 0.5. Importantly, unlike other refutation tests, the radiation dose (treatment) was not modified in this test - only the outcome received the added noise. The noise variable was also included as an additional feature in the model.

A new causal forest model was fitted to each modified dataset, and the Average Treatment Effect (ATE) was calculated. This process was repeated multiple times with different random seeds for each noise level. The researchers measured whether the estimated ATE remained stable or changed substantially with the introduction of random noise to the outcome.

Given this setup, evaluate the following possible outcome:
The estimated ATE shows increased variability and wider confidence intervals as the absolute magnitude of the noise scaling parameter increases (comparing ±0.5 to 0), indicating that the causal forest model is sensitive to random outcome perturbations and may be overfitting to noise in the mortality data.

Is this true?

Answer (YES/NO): NO